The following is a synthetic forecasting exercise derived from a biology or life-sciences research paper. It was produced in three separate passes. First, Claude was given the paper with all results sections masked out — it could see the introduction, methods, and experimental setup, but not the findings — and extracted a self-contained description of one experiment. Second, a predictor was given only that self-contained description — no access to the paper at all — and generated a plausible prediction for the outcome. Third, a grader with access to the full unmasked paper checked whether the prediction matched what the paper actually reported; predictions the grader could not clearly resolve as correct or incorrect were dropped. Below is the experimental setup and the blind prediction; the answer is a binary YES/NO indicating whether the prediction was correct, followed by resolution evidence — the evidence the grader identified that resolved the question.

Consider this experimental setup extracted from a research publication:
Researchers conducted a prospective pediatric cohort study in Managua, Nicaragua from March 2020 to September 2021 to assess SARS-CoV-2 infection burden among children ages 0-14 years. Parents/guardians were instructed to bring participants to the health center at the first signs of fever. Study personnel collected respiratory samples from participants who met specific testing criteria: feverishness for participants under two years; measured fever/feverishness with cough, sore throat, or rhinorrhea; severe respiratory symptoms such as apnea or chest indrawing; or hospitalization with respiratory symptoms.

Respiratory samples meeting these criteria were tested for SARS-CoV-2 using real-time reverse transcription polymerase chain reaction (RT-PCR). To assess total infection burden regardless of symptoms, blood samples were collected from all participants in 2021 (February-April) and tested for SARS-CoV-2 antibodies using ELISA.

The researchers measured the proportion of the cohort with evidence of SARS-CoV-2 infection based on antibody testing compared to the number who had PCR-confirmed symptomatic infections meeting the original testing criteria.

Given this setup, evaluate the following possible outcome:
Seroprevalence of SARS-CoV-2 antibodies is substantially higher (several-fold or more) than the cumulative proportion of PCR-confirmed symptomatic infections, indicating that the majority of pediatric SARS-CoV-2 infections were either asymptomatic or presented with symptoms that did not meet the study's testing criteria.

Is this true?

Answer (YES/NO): YES